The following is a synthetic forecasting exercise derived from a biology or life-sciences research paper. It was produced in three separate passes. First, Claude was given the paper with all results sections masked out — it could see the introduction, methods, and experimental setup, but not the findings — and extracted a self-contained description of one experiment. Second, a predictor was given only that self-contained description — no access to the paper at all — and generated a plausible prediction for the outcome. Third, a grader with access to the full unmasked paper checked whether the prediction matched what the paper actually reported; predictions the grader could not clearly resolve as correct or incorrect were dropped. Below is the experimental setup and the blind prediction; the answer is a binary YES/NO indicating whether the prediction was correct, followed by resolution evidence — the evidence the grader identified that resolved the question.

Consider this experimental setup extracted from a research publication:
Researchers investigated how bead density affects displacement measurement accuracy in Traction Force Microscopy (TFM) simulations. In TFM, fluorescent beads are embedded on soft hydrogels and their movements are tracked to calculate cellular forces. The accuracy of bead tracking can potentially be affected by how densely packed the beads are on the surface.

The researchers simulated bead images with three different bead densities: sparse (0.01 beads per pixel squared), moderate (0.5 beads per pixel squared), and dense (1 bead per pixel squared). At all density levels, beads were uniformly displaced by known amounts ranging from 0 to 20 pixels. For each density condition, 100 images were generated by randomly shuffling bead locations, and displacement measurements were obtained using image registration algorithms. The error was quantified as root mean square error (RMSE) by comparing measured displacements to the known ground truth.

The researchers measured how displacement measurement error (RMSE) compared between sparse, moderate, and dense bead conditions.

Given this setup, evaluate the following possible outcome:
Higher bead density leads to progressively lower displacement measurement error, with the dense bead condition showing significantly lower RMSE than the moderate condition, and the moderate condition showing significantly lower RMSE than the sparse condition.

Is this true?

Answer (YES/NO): NO